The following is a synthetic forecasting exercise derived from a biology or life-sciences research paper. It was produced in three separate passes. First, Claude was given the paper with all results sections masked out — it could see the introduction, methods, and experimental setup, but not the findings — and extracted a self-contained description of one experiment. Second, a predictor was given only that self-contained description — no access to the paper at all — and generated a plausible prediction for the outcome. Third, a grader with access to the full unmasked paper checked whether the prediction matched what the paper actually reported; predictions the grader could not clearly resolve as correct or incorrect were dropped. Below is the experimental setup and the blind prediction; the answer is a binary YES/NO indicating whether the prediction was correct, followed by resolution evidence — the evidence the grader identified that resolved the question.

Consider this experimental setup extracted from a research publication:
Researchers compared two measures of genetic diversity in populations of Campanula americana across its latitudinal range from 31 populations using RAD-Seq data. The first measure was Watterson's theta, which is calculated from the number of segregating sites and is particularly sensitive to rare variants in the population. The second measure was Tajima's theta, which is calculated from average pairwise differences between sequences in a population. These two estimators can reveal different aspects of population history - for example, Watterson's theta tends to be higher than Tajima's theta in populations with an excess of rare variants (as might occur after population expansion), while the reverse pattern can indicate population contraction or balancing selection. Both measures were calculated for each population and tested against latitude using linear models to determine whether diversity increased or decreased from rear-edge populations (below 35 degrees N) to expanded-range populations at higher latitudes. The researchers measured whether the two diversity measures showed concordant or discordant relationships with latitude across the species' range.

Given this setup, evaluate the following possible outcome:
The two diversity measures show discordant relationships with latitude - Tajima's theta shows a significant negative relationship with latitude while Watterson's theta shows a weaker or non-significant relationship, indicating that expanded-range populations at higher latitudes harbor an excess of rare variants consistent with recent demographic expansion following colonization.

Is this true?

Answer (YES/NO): NO